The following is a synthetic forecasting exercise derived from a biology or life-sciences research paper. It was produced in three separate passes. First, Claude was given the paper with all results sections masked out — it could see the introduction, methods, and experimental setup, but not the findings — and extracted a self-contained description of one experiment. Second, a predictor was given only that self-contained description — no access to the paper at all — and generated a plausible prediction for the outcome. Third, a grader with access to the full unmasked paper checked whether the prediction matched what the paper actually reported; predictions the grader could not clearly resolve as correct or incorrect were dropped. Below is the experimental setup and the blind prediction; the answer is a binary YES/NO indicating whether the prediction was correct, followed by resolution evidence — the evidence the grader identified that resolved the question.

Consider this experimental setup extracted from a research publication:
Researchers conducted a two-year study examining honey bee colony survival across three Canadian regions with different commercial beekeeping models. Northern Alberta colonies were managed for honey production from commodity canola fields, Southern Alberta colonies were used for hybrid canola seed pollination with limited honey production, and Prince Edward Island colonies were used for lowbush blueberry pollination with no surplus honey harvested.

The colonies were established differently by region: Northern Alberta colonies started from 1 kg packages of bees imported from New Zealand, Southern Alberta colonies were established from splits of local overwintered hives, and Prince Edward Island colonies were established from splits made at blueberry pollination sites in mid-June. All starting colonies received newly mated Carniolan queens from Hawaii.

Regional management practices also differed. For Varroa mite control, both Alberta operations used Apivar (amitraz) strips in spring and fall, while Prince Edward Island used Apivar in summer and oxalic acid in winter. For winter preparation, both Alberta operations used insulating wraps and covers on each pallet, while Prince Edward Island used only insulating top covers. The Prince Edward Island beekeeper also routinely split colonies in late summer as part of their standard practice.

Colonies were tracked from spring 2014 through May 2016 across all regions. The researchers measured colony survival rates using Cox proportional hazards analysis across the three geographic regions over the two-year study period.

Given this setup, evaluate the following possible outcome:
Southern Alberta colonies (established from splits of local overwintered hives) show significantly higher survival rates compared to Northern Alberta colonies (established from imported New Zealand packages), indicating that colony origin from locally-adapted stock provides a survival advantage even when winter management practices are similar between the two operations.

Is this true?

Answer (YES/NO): NO